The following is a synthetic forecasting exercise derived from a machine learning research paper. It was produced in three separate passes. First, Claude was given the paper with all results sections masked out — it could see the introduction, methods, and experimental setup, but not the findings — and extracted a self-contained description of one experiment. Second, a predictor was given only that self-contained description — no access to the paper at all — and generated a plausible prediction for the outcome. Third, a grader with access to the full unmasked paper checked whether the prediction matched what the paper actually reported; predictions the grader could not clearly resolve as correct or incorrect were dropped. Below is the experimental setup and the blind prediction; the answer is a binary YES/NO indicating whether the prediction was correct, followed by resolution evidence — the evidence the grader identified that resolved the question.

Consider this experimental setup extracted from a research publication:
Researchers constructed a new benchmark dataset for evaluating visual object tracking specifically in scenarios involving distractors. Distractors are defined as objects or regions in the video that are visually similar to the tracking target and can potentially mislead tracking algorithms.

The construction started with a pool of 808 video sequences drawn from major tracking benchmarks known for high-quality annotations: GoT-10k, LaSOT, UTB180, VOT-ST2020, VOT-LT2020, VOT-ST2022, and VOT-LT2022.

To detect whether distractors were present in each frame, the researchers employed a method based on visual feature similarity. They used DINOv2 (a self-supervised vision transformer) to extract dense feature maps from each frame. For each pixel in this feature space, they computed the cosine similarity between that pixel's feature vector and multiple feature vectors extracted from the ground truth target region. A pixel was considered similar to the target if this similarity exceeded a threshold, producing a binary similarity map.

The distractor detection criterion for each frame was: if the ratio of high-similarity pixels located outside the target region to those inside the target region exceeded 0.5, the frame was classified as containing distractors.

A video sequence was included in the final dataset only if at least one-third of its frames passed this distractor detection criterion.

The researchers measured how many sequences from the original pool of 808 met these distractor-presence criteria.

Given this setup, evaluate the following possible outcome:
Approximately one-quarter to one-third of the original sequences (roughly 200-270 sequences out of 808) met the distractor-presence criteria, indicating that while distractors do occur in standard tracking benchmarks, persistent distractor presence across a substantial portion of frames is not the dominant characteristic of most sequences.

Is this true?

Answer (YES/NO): NO